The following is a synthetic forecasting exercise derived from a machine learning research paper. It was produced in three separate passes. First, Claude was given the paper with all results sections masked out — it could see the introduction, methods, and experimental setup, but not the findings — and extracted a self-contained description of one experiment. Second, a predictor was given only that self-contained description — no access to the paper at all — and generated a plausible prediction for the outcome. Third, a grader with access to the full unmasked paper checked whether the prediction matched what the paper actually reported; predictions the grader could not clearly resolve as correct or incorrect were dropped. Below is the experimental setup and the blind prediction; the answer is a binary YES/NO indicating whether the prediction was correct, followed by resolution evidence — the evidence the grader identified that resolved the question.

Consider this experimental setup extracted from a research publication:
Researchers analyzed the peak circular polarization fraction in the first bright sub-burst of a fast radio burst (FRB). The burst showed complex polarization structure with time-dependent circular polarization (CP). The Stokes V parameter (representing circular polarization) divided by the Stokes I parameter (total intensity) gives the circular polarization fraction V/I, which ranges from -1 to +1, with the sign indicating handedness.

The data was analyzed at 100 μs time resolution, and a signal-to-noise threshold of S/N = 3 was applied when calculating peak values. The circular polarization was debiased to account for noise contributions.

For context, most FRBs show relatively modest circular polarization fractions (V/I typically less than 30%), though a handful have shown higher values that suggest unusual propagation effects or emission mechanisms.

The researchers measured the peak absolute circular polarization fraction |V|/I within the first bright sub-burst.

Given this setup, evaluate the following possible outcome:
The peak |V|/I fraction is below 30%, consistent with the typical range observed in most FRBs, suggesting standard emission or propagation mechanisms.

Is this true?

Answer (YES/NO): NO